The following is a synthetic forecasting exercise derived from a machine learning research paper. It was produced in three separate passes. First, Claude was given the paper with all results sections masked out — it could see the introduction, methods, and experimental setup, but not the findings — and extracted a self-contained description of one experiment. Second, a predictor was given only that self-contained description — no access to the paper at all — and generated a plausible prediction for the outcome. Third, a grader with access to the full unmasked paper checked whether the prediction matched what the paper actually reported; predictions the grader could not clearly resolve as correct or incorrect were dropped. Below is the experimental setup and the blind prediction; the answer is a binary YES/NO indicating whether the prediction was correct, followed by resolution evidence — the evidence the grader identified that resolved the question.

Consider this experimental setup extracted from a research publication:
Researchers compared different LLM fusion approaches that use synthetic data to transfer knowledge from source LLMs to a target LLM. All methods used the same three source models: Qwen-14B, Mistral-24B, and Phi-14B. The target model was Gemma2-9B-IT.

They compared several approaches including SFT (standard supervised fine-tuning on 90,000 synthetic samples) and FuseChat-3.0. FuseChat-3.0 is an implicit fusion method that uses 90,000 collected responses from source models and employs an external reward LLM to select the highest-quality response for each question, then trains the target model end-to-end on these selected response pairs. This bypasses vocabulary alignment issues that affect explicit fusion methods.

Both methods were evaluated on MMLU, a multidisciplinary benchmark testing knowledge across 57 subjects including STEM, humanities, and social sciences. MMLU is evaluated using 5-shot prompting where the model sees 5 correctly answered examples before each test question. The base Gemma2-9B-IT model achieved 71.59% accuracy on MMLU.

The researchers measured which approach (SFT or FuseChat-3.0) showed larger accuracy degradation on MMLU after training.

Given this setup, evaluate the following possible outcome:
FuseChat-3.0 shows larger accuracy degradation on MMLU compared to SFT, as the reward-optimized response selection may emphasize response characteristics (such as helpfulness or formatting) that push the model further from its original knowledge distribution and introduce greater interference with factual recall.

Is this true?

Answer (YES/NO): NO